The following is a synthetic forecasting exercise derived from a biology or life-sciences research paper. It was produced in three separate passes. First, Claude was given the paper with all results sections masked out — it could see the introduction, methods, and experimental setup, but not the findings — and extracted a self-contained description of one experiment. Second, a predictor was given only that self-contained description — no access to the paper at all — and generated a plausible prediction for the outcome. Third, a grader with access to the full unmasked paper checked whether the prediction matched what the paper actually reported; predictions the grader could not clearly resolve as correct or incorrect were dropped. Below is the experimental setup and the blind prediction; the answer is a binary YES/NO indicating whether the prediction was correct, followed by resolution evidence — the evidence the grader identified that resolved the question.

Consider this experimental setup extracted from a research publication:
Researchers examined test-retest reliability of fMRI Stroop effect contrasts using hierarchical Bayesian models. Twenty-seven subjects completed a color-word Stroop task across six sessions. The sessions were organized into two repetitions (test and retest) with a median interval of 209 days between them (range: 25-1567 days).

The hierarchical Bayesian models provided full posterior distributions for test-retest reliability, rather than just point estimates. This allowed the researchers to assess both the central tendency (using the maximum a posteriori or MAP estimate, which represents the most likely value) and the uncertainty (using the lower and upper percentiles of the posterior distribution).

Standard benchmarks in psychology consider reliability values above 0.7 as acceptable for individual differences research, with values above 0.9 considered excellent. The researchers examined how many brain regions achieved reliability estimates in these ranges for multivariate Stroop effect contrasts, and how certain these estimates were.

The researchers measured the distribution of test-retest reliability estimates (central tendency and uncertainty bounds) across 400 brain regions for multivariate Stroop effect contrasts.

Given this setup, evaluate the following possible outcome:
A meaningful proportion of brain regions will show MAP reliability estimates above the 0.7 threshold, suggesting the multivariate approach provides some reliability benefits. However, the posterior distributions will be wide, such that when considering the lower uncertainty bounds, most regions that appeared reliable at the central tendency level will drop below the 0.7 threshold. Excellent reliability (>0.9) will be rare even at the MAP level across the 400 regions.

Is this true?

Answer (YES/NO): NO